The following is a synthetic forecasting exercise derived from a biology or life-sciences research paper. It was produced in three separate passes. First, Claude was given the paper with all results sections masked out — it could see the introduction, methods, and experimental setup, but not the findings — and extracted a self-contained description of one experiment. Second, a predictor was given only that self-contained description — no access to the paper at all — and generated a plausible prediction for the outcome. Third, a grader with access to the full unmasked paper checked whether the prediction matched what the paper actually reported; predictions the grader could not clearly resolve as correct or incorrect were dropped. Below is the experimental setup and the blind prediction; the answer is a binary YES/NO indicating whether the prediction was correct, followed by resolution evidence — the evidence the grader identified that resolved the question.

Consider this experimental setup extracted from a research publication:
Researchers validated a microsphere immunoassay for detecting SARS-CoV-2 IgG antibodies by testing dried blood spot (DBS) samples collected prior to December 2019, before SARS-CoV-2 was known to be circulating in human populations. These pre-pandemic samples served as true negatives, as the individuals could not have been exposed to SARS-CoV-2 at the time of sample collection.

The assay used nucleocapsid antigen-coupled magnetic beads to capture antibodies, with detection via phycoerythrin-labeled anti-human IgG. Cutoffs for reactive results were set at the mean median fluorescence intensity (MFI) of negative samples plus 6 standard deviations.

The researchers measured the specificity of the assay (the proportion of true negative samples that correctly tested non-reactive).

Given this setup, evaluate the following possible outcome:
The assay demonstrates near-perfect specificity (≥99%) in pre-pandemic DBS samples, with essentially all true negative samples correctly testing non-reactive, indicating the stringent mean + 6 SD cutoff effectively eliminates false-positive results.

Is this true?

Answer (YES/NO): YES